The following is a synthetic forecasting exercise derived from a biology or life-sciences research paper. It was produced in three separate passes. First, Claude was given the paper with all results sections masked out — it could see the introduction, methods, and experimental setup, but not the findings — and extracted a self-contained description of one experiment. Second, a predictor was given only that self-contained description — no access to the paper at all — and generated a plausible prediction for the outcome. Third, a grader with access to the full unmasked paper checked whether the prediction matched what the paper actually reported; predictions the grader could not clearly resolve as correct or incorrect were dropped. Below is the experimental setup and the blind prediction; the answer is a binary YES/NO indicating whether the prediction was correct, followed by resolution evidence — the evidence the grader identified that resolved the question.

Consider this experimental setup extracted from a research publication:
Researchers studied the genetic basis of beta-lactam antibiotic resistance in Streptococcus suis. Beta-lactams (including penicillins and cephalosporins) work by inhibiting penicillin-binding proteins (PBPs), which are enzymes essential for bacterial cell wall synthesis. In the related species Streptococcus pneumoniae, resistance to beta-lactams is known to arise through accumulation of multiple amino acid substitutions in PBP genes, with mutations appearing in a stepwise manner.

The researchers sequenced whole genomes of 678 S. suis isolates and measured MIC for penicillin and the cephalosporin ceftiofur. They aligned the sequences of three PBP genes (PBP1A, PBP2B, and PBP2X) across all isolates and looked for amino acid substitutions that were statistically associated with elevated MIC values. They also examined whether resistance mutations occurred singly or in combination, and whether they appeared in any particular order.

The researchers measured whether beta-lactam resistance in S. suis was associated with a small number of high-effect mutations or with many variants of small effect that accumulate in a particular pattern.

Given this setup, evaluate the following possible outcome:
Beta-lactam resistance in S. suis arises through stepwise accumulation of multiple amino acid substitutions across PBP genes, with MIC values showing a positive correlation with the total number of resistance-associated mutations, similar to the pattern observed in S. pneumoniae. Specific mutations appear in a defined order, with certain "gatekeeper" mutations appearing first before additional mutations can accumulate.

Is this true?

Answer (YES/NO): YES